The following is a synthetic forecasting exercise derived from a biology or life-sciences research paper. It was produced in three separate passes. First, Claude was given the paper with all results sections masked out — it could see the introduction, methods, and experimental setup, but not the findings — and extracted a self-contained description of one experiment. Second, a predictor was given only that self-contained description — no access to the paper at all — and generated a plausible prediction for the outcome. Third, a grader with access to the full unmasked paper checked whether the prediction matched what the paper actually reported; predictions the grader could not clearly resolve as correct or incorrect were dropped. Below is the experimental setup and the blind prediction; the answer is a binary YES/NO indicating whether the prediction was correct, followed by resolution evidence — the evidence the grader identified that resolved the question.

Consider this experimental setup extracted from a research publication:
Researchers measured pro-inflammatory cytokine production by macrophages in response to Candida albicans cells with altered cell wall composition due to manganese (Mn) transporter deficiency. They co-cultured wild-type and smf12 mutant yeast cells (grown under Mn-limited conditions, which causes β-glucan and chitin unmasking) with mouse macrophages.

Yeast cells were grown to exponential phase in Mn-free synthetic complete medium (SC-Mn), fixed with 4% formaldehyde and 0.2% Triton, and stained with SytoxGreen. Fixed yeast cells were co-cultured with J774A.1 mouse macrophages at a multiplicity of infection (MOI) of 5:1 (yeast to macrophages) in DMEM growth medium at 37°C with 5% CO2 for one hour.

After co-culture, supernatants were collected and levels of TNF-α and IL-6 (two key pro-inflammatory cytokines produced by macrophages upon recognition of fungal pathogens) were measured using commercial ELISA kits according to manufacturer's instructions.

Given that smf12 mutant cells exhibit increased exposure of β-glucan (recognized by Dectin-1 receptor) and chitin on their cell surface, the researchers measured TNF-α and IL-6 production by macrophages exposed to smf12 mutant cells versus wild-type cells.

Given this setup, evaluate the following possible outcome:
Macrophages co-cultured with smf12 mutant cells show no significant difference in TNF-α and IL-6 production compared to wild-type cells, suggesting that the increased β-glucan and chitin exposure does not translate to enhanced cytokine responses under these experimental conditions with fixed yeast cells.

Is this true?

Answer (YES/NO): YES